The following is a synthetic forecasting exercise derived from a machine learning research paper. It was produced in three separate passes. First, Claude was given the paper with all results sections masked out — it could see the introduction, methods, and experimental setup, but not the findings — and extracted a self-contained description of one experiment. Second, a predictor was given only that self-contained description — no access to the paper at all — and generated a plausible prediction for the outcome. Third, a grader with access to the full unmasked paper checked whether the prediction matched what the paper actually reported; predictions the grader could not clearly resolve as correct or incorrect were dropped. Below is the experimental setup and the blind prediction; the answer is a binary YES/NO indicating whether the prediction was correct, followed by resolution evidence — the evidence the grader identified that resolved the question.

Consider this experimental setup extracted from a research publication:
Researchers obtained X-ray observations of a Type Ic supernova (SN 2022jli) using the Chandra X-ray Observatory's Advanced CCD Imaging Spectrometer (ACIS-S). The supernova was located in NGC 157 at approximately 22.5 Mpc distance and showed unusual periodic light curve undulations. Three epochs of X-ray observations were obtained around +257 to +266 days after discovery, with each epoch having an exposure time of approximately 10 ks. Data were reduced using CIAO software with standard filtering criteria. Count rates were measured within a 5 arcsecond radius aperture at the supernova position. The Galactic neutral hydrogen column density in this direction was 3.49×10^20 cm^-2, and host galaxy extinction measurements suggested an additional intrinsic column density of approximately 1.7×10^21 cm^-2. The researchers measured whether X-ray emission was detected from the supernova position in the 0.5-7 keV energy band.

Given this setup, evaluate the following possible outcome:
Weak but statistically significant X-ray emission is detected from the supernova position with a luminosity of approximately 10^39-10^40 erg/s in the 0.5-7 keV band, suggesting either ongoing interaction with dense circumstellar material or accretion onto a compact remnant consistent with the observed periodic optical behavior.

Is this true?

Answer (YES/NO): NO